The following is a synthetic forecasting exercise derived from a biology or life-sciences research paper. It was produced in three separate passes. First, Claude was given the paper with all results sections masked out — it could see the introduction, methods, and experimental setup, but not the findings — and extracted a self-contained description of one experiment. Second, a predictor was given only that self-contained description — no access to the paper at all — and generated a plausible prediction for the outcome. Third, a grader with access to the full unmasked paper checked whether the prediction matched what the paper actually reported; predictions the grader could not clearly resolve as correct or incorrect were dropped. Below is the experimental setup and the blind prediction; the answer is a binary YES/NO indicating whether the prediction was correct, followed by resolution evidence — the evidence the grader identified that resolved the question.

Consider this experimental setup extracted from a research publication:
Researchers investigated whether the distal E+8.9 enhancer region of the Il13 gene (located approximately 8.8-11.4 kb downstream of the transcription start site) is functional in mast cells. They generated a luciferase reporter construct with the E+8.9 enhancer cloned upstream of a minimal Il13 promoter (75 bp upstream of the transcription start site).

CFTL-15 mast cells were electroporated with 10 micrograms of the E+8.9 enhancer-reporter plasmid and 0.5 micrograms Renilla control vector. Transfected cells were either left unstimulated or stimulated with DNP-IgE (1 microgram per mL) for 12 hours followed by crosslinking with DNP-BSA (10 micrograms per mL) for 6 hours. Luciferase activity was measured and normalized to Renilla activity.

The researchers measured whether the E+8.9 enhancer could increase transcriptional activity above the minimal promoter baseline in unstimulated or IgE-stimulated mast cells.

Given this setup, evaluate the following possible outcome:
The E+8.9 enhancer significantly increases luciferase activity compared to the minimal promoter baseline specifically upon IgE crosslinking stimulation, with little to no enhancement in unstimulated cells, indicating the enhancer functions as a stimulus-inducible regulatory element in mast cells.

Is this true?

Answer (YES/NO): NO